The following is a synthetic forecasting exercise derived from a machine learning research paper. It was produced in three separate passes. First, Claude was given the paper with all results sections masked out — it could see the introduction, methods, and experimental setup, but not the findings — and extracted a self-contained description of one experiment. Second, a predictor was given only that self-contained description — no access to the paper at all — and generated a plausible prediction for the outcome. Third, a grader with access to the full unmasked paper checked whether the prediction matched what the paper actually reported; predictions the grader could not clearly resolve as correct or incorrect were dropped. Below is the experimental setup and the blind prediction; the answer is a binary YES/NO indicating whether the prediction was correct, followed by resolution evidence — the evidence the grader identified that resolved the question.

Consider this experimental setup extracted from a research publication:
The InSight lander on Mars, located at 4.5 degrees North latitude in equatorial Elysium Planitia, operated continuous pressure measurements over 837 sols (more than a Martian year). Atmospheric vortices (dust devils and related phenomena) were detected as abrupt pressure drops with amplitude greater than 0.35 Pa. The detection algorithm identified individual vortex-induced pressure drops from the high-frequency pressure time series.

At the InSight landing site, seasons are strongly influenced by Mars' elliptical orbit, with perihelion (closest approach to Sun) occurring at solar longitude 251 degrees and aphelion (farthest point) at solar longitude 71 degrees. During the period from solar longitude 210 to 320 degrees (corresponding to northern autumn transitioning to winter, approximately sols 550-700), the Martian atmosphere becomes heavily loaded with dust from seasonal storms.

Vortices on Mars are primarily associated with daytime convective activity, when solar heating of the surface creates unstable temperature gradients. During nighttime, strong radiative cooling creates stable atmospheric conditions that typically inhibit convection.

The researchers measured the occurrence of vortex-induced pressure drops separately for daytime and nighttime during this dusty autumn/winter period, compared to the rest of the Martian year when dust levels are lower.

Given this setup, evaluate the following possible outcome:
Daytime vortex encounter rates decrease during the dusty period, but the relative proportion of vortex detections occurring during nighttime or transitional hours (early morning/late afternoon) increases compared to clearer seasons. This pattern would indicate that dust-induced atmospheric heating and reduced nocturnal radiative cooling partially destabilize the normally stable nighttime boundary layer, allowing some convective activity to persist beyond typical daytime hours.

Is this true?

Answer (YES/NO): NO